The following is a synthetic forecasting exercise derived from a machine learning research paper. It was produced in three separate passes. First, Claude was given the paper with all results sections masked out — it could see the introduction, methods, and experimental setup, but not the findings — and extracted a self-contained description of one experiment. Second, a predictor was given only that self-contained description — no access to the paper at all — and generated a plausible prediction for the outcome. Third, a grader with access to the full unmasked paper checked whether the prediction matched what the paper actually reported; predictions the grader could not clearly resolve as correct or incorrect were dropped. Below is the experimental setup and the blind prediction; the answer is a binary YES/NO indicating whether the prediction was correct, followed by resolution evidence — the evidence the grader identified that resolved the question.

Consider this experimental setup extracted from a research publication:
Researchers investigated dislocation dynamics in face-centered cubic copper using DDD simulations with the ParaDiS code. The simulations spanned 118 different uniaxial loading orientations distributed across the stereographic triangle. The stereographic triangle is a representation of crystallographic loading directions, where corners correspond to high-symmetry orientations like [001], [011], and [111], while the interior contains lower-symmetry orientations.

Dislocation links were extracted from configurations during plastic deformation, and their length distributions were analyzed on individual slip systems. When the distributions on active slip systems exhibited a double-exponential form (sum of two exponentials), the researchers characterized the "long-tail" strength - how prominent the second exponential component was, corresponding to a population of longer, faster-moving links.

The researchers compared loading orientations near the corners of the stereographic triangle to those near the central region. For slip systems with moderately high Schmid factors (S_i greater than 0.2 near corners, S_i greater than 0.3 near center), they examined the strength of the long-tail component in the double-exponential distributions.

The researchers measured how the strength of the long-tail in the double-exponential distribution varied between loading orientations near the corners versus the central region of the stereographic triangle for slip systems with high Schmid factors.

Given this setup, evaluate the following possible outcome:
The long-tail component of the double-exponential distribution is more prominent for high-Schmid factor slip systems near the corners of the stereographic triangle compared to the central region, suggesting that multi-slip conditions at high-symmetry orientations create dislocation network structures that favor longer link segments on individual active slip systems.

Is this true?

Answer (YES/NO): YES